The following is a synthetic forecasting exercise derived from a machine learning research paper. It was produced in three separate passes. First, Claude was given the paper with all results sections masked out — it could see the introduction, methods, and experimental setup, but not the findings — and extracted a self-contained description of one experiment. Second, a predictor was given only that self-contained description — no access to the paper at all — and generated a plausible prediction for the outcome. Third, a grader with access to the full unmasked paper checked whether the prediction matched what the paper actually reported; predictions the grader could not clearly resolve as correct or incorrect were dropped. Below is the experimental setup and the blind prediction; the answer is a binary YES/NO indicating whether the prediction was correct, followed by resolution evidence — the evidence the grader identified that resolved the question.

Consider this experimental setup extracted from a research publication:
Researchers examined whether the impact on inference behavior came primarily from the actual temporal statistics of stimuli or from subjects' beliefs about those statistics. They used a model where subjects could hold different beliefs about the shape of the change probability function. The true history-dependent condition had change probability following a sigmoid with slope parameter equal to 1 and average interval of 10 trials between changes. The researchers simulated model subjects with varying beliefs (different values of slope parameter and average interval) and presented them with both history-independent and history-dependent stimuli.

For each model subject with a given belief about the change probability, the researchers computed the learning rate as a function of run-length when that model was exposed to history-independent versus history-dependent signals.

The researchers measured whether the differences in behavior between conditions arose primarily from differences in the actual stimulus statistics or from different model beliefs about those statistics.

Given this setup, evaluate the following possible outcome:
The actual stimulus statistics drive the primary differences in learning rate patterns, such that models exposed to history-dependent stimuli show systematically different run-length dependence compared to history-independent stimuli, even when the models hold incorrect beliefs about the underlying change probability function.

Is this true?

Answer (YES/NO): NO